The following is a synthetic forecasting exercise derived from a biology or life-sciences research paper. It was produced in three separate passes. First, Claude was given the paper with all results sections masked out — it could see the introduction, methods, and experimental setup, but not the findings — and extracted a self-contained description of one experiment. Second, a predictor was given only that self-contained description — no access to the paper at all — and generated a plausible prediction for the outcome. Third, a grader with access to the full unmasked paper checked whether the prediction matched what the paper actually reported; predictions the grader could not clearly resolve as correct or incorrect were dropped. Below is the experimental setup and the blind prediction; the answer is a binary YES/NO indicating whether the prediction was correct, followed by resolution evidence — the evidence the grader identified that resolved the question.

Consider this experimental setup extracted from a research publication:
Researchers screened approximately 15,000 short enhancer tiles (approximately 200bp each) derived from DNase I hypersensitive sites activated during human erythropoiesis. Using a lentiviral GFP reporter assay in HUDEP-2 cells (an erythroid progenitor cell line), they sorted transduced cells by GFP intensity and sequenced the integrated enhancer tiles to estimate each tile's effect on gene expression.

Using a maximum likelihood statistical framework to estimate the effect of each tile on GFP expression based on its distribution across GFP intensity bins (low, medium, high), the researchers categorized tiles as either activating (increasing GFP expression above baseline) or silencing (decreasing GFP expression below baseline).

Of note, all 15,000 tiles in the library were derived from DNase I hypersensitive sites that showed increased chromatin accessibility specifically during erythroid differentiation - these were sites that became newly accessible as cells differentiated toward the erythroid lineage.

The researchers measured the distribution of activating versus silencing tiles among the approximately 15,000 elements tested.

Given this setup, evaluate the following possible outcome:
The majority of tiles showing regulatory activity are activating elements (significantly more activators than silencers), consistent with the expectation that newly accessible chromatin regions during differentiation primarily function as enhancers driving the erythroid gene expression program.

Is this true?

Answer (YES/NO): NO